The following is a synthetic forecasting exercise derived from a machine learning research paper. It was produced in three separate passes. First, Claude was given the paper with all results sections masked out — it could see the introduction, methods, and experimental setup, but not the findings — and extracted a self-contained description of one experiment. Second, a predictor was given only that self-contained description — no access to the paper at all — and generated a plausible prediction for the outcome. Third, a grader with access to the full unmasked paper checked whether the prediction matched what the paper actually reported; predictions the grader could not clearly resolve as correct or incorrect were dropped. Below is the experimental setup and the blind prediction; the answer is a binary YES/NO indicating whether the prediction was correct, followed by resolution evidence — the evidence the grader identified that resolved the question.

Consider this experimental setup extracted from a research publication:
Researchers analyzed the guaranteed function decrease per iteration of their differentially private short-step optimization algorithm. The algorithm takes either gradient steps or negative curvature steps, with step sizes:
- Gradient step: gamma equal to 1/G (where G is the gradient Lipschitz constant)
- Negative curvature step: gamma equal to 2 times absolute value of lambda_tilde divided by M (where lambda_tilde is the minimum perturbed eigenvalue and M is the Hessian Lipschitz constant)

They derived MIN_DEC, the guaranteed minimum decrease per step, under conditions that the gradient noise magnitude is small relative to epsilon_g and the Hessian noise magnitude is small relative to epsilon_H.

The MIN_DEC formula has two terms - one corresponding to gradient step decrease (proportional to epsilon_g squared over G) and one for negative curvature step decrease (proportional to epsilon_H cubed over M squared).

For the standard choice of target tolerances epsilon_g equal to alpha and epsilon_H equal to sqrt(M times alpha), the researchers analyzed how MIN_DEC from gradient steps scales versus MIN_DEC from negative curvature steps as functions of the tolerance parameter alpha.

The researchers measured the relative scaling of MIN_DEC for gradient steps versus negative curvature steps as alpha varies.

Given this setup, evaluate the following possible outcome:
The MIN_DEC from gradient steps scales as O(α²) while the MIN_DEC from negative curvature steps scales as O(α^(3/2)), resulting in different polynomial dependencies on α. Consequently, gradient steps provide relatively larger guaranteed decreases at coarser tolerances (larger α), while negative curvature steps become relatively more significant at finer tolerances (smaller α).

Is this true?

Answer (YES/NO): YES